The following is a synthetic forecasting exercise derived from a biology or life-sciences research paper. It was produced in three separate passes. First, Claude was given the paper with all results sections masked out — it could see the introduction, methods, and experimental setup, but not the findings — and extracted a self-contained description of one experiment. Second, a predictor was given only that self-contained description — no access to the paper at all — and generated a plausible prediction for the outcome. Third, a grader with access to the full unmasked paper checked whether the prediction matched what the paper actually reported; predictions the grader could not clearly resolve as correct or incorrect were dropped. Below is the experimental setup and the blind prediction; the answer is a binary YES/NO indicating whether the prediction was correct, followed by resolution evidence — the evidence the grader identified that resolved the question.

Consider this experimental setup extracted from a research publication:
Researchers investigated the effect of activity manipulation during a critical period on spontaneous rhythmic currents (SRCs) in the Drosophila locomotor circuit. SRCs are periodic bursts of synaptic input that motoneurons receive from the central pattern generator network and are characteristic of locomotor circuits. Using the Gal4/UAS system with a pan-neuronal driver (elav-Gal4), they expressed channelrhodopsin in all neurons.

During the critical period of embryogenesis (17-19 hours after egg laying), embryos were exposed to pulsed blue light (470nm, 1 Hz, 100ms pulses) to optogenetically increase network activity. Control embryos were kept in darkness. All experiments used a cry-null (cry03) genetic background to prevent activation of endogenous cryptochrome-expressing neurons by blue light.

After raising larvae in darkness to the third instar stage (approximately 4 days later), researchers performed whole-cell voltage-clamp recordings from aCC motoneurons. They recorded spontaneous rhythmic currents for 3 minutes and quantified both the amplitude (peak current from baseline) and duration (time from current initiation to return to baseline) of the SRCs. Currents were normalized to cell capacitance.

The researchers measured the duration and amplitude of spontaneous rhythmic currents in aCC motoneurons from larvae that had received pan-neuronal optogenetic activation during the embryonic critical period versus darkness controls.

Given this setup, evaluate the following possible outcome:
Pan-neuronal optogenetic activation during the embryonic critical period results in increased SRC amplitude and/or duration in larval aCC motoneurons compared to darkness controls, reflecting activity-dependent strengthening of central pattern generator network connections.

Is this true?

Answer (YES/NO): YES